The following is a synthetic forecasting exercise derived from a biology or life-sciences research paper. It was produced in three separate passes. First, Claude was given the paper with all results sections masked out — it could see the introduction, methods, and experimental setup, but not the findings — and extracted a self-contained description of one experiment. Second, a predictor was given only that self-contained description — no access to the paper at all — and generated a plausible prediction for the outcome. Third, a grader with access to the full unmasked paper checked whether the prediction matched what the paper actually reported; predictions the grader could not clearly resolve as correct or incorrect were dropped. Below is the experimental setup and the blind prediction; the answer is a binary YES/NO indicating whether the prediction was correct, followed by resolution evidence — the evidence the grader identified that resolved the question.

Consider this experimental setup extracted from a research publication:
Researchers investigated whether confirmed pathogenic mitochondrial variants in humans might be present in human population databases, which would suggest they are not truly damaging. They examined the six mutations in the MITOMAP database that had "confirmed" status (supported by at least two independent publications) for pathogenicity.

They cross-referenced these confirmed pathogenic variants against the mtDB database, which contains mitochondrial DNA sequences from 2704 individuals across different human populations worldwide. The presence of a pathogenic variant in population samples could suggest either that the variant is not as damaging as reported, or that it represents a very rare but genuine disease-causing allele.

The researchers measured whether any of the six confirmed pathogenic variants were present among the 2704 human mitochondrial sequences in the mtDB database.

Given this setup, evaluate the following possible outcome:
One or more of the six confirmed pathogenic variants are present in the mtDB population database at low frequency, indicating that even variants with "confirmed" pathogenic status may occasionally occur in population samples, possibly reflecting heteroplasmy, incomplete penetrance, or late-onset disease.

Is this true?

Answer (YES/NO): NO